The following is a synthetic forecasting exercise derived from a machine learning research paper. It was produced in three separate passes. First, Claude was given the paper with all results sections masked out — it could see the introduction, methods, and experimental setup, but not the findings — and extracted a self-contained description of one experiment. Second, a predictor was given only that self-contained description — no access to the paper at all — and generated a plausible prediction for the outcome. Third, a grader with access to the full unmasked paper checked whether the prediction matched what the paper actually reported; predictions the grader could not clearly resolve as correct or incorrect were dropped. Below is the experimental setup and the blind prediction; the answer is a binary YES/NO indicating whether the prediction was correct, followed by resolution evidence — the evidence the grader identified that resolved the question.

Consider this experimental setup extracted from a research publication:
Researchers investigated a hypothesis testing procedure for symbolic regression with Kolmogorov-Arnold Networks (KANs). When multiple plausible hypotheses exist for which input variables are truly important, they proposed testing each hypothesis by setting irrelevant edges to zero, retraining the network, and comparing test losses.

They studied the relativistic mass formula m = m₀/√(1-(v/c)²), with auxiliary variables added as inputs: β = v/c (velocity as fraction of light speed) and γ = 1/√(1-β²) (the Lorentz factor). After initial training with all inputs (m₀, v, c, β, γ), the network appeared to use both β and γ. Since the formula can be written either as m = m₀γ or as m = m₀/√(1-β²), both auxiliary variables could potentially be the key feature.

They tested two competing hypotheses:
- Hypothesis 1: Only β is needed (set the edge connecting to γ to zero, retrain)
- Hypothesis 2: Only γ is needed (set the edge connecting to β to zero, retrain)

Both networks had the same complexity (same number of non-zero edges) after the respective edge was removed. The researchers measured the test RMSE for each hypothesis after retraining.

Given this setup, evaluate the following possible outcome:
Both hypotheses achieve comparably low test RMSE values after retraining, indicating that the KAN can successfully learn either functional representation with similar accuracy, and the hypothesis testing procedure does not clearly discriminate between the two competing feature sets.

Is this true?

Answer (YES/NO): NO